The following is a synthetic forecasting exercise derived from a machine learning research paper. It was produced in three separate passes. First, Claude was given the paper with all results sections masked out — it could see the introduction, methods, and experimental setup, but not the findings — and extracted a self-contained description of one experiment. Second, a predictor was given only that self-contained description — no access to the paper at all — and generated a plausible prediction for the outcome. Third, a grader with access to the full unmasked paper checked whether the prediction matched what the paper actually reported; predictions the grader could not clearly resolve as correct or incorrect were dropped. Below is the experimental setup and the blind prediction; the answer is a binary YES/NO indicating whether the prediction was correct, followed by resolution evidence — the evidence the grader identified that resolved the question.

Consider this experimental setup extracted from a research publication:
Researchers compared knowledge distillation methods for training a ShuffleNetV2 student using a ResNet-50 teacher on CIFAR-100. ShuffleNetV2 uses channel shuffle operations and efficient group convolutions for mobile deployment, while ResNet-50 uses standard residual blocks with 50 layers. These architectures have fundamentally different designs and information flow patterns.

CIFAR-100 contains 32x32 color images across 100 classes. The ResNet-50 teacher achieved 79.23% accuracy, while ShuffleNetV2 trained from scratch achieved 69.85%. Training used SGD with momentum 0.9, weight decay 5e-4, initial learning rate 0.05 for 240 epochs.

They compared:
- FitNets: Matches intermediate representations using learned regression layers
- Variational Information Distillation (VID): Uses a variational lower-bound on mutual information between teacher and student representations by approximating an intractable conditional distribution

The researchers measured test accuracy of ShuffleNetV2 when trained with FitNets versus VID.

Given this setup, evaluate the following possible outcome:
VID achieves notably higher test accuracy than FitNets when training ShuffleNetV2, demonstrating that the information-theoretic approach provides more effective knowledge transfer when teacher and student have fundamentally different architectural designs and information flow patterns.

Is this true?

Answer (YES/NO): YES